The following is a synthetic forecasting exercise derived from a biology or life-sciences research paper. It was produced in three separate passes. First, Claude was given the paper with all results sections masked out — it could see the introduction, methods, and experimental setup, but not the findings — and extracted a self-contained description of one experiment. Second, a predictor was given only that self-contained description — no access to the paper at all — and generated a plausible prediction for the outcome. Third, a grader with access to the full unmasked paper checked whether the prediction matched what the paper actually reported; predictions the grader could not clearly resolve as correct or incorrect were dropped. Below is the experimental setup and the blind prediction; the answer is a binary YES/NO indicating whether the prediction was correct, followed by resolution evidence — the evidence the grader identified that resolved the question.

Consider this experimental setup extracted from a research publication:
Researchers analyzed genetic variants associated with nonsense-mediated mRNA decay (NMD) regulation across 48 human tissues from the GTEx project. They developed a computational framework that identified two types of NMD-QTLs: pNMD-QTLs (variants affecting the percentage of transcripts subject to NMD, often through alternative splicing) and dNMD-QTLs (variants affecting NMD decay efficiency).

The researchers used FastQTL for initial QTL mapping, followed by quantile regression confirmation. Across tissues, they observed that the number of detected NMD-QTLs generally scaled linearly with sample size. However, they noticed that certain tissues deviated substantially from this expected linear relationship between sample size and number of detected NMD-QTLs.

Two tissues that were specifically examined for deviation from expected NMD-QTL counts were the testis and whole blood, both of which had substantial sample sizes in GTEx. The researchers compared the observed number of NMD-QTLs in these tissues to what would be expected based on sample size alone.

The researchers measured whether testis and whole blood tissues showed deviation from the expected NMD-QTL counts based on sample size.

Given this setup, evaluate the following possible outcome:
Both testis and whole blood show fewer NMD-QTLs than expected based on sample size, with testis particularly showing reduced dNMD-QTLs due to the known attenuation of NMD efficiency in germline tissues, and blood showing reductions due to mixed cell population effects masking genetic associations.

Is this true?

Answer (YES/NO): NO